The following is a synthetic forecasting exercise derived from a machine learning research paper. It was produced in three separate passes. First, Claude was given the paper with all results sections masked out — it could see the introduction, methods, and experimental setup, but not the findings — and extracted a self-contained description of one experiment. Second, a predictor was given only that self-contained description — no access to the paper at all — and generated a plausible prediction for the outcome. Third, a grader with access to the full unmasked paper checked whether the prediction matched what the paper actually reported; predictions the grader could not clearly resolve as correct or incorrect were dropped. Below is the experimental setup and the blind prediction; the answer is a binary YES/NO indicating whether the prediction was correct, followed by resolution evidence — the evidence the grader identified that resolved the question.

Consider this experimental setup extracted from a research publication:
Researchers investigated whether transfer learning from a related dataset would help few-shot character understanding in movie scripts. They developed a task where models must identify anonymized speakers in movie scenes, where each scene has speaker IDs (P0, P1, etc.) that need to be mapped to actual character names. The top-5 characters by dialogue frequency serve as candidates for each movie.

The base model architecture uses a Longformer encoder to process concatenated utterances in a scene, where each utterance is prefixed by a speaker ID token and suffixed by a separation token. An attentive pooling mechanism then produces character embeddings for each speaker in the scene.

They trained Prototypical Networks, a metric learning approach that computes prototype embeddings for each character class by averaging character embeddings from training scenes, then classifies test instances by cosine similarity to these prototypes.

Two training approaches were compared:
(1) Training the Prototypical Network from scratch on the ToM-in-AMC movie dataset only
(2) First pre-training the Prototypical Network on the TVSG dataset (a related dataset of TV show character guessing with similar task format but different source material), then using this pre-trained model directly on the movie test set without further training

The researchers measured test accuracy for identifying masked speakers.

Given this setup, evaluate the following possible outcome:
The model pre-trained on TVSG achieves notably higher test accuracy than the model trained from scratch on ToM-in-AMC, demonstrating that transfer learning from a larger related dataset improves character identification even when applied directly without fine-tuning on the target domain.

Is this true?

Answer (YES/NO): NO